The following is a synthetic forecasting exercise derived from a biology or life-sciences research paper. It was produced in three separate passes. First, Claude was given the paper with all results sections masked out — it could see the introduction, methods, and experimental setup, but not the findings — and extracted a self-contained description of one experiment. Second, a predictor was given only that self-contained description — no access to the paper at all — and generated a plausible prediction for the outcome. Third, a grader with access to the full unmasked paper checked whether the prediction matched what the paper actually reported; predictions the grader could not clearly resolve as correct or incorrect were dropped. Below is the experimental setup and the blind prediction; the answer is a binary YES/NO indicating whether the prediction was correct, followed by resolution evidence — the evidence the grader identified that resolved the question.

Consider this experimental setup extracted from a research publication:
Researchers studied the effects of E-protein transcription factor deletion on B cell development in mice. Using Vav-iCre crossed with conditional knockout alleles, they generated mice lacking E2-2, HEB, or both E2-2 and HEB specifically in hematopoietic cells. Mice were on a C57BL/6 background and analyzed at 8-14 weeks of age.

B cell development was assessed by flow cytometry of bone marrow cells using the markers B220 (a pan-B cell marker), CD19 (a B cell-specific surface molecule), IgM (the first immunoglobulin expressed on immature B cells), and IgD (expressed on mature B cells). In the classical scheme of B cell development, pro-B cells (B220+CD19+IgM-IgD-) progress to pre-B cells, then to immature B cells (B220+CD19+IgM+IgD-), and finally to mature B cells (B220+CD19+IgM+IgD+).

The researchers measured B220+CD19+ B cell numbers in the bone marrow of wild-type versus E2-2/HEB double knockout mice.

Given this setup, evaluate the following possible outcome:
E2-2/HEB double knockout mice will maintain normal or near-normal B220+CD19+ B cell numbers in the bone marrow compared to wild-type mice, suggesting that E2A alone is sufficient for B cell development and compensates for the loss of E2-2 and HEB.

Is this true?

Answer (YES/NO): NO